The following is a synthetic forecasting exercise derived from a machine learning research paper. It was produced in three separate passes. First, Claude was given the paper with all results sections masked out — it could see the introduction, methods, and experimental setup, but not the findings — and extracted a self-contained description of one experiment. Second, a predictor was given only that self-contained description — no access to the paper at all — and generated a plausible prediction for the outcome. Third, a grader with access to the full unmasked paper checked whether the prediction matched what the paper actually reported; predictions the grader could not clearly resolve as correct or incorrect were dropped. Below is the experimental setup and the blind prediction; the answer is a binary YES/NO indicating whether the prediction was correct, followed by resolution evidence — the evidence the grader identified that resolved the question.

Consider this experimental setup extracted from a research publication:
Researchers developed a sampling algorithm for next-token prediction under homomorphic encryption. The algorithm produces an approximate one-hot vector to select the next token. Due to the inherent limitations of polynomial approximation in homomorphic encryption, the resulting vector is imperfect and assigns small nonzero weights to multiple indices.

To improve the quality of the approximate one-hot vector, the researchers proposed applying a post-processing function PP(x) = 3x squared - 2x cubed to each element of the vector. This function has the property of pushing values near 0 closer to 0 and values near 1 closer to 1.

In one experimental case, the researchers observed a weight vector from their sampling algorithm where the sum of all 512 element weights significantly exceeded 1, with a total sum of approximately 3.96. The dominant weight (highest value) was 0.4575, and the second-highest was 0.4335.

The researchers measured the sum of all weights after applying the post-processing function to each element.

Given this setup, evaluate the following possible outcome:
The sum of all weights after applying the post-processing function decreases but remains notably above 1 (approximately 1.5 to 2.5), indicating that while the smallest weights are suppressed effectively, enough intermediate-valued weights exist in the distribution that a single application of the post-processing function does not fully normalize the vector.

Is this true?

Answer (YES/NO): NO